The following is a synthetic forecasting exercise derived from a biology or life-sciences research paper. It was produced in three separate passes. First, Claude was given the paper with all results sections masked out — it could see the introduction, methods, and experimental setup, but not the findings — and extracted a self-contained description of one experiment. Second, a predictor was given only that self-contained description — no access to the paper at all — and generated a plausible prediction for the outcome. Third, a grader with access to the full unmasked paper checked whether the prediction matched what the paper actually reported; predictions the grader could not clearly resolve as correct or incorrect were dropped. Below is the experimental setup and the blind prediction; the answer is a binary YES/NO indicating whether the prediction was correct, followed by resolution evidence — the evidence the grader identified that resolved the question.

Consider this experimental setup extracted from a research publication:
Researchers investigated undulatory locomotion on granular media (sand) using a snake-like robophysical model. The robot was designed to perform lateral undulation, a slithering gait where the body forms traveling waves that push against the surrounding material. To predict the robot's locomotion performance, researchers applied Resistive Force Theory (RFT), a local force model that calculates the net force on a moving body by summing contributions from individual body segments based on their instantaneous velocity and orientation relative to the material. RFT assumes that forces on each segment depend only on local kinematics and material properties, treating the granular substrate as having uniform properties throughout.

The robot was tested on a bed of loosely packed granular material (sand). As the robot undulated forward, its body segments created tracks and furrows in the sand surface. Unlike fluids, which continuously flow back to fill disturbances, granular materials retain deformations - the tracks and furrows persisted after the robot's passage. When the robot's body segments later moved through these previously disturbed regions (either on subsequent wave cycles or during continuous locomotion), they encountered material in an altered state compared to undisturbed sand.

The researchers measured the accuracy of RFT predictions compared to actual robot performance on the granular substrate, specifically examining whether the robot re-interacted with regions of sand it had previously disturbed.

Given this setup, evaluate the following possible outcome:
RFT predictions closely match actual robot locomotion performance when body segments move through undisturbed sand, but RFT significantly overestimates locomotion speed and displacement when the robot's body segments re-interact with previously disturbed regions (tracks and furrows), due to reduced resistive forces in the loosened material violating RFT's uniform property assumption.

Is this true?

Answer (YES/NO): NO